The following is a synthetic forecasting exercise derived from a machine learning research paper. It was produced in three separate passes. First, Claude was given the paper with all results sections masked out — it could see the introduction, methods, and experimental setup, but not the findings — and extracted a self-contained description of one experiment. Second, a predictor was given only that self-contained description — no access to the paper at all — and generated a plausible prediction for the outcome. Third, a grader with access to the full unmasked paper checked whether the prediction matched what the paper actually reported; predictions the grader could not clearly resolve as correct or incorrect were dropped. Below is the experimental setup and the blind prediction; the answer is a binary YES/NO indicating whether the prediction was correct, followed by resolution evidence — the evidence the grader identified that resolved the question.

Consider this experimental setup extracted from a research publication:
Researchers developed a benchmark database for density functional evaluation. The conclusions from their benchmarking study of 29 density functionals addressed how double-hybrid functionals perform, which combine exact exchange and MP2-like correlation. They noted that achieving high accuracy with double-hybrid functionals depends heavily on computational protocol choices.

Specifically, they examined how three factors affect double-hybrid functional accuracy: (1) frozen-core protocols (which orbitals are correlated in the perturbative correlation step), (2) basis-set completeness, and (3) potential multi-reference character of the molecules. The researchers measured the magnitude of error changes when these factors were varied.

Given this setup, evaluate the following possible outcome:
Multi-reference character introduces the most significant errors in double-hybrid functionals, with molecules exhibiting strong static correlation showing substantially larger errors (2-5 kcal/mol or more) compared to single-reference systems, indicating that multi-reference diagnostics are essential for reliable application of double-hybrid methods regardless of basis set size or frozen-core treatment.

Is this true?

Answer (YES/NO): NO